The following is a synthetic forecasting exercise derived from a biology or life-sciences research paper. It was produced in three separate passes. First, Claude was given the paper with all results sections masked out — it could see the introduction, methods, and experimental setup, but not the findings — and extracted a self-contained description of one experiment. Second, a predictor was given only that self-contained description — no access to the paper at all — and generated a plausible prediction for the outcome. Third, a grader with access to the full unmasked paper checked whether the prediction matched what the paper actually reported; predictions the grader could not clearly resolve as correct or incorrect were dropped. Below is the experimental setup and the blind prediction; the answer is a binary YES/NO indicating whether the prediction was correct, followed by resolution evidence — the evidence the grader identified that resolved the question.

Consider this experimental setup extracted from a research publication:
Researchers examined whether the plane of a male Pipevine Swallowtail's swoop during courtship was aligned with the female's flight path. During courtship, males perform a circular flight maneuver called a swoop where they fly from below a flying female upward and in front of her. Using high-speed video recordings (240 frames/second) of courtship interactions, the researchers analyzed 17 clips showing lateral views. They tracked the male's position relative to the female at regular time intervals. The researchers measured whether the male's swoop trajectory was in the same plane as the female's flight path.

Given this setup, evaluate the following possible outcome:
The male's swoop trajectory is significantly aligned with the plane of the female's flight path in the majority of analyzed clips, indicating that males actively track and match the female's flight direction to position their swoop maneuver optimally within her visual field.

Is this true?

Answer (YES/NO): YES